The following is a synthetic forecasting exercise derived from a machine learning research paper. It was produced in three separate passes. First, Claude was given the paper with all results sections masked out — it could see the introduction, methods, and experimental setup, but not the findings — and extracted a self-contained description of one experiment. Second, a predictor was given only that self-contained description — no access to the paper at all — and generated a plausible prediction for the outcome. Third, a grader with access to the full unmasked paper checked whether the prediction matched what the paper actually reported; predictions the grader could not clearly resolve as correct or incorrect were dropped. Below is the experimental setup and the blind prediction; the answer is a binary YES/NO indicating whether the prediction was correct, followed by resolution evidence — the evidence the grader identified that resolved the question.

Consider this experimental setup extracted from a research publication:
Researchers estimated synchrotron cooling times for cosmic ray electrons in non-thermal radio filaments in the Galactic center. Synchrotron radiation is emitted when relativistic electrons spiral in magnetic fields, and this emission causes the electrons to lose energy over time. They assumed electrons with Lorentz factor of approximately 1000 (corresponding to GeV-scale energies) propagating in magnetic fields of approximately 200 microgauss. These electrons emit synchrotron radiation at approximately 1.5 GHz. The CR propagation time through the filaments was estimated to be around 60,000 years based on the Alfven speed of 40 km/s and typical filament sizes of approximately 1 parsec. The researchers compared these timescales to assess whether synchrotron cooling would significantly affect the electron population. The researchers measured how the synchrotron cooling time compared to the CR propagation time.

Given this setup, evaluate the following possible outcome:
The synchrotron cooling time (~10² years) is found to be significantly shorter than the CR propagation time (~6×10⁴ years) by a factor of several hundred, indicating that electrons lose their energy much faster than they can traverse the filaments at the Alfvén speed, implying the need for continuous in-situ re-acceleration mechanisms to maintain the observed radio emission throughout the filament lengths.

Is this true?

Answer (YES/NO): NO